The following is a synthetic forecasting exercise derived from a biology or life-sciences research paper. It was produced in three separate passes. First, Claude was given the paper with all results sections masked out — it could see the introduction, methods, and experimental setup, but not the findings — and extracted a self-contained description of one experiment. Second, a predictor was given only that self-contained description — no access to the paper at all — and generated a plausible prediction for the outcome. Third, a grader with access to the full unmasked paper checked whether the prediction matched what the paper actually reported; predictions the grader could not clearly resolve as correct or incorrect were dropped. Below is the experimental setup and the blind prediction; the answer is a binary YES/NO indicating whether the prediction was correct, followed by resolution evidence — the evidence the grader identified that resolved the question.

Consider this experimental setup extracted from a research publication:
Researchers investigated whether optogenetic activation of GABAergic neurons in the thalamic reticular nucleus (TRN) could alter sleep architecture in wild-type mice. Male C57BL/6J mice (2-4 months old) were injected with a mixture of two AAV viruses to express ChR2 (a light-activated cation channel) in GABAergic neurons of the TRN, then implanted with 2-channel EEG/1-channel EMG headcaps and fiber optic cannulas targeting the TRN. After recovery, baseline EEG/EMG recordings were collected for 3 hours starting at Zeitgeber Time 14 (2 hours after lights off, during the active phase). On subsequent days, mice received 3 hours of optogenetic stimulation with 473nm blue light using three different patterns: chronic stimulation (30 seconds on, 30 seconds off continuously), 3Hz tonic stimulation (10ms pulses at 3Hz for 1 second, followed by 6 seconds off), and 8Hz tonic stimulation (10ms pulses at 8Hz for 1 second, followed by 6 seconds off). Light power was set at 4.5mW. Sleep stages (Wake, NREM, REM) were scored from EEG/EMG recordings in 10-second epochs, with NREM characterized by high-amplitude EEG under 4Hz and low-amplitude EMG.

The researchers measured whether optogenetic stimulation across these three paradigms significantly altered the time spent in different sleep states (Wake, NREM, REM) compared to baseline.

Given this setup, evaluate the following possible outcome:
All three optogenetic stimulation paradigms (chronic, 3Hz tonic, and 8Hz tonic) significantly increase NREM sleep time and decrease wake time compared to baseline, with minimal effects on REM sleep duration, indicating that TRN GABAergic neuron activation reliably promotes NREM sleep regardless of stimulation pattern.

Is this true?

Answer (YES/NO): NO